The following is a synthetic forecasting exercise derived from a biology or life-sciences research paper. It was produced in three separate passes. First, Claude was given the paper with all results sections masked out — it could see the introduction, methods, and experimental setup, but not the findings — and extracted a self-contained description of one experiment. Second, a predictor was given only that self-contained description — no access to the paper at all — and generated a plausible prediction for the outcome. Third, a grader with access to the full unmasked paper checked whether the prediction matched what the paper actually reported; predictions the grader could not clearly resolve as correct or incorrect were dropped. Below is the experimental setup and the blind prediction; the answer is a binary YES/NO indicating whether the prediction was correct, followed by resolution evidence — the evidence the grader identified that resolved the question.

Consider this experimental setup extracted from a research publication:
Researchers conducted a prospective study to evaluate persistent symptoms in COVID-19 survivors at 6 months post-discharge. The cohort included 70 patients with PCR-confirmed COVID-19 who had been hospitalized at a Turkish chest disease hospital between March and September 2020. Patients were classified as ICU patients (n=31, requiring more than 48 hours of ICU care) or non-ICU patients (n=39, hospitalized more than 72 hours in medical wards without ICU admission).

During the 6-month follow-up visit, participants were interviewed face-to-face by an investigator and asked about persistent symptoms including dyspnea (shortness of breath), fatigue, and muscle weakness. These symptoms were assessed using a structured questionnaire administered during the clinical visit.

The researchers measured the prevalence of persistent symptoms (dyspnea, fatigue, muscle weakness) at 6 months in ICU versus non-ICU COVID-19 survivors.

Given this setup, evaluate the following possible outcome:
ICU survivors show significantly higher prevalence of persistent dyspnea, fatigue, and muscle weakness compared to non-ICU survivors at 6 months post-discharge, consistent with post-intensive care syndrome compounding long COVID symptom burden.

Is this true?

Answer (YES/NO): YES